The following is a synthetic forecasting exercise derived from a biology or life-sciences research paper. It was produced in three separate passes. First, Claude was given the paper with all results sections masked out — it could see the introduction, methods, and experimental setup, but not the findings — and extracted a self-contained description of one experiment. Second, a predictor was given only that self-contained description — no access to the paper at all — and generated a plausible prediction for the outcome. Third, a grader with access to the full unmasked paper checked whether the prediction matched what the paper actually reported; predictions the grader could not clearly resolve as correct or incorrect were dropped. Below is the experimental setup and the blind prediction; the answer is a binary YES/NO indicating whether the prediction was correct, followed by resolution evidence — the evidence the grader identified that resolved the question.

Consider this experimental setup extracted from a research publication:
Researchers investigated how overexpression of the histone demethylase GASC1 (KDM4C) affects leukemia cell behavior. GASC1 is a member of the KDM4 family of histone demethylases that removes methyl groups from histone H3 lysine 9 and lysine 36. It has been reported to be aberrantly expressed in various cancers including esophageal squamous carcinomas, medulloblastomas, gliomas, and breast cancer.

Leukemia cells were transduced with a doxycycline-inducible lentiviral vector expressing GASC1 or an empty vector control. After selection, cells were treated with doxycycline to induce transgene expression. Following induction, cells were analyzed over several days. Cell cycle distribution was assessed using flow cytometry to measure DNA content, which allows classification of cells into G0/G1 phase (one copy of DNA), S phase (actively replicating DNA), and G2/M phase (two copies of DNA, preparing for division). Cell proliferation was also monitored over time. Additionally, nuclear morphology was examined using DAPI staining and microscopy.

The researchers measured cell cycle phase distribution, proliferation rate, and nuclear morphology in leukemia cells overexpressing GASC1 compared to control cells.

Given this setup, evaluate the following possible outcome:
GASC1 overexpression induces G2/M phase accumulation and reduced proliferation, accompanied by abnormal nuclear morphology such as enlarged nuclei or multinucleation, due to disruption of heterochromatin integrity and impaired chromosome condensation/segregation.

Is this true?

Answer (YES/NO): NO